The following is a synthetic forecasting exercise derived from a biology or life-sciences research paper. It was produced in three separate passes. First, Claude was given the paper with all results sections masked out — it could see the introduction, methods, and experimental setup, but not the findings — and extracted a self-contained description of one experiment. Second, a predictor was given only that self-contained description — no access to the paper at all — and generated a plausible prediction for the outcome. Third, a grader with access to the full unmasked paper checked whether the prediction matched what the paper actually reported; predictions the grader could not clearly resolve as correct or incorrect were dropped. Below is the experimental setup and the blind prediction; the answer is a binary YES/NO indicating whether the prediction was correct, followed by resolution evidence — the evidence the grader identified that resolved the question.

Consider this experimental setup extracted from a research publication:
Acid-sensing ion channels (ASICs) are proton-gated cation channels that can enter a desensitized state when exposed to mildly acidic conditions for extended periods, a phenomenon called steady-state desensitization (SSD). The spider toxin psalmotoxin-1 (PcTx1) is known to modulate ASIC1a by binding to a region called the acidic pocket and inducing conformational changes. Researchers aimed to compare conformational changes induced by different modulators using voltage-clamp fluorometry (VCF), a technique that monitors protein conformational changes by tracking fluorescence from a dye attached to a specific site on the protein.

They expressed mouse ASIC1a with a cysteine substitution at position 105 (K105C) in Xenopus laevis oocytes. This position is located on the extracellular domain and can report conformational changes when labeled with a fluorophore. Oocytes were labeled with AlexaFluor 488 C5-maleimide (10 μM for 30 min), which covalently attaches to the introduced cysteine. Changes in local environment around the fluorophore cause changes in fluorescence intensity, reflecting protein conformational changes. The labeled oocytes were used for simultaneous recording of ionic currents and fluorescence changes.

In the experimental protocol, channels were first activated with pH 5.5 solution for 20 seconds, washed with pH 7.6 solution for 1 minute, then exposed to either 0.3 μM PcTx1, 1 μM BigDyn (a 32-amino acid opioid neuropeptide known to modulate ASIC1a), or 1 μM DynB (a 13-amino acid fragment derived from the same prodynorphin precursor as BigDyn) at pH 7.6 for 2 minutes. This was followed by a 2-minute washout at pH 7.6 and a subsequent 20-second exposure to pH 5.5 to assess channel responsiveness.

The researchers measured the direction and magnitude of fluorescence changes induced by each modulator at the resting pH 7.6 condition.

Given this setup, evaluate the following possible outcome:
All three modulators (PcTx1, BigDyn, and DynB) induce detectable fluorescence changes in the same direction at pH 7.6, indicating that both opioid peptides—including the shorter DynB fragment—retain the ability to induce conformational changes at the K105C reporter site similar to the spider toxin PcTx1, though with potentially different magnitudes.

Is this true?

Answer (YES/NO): NO